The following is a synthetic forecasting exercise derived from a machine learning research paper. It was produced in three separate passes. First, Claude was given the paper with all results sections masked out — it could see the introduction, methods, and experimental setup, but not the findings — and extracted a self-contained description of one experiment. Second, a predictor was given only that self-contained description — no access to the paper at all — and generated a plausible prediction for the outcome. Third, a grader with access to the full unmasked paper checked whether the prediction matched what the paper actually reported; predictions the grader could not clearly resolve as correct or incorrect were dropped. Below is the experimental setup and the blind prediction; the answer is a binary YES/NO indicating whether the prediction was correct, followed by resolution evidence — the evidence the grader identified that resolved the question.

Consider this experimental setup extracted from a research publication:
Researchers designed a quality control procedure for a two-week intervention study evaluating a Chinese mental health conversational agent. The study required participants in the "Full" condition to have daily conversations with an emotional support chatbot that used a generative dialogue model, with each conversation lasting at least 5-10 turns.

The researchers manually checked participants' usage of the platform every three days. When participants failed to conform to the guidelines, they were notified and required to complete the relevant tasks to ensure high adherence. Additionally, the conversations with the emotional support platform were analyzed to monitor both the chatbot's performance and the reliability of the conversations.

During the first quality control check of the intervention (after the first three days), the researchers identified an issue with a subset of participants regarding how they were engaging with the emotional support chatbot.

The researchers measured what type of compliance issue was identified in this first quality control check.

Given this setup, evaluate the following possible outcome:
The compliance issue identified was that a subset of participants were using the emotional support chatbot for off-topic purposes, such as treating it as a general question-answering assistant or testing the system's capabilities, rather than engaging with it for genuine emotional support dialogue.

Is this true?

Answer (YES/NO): NO